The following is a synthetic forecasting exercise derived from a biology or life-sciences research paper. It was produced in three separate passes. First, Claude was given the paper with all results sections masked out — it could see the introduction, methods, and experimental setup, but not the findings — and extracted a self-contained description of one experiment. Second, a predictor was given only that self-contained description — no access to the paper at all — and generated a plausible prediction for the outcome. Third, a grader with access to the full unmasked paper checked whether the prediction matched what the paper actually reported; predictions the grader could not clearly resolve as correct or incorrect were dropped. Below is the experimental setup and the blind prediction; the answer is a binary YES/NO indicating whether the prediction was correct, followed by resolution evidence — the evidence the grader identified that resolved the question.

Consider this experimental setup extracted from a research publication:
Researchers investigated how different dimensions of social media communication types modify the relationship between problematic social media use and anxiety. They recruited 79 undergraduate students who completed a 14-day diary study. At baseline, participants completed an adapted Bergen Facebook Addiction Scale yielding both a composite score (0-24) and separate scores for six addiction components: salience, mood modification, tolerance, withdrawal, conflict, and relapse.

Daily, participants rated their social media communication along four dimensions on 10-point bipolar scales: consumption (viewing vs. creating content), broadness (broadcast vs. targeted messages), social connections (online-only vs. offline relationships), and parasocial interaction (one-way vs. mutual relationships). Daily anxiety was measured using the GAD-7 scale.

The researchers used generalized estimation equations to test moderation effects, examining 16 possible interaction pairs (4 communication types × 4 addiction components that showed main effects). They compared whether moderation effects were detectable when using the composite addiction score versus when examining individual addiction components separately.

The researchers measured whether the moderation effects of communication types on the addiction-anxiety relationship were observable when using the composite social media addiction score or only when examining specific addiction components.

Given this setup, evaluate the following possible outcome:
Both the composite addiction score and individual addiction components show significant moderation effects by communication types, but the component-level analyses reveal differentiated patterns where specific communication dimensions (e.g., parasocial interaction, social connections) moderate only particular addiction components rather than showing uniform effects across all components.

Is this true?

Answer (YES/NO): NO